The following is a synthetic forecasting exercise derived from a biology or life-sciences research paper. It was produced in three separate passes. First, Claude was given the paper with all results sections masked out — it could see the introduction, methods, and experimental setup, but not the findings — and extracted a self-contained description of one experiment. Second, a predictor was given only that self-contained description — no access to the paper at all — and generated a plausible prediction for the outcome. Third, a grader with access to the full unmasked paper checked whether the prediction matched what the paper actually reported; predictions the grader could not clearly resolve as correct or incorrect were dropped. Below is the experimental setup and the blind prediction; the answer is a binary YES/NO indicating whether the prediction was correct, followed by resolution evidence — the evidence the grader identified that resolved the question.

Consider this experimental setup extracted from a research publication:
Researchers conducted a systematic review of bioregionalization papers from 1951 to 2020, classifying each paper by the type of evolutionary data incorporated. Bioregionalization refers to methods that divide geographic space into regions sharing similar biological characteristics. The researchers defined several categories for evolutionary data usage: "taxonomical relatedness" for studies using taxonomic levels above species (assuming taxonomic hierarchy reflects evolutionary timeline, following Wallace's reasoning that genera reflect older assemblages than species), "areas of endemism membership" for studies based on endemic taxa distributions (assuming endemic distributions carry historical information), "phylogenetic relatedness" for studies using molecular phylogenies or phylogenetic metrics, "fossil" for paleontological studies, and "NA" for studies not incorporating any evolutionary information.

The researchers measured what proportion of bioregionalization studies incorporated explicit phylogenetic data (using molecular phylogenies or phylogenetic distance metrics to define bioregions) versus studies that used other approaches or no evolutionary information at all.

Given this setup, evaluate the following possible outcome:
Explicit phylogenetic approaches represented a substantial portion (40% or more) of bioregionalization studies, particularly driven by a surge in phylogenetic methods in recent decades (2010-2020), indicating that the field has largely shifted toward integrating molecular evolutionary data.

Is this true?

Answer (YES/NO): NO